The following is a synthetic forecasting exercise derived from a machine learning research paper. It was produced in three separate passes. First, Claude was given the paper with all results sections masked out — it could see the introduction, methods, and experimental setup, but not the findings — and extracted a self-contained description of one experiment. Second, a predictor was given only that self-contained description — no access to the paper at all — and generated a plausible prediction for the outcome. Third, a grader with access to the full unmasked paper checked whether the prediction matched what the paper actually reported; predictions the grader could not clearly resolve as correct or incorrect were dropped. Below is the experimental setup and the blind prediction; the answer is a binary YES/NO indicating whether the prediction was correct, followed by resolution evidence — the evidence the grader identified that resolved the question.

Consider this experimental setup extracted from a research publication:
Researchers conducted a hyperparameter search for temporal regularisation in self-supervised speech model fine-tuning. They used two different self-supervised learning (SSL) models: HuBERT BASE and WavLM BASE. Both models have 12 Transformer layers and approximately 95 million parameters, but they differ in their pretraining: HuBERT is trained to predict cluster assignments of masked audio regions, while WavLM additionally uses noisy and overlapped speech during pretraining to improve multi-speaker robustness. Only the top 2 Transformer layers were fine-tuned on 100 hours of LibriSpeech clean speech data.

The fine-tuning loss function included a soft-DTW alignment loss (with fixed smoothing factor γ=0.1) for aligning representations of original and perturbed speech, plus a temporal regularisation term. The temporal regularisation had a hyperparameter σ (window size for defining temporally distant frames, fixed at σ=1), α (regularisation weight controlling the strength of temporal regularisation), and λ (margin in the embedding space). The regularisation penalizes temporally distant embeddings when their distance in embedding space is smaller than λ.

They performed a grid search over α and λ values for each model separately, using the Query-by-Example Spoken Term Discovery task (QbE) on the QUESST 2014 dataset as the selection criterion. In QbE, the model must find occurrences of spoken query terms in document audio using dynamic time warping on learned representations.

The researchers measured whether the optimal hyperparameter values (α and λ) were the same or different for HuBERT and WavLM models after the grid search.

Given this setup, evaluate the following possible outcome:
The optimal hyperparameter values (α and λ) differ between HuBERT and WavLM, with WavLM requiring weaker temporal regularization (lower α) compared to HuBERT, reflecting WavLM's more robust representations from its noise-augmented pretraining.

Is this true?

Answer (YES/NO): YES